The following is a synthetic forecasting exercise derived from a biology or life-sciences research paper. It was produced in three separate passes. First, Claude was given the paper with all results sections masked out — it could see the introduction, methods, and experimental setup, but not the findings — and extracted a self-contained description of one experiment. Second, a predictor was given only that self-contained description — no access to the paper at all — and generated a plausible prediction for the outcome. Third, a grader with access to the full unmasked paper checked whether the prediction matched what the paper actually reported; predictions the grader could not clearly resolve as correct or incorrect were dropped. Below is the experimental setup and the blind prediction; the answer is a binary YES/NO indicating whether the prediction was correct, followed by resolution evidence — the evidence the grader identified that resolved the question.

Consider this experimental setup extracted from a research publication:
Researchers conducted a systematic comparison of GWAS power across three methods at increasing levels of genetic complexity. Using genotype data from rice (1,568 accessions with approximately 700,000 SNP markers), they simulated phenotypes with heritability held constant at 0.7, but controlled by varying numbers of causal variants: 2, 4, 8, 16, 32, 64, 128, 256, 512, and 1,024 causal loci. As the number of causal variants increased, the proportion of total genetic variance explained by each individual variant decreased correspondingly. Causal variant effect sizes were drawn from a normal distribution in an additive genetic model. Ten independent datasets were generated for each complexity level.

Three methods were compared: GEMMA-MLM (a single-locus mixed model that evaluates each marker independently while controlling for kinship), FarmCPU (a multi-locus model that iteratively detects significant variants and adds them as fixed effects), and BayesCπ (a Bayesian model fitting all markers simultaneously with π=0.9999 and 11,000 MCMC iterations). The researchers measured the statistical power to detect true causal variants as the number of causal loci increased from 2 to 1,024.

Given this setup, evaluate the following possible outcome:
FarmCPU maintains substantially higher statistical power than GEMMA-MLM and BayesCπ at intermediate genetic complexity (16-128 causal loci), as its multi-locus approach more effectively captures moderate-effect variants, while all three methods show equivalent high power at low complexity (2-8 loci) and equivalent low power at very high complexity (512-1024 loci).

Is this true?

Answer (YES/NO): NO